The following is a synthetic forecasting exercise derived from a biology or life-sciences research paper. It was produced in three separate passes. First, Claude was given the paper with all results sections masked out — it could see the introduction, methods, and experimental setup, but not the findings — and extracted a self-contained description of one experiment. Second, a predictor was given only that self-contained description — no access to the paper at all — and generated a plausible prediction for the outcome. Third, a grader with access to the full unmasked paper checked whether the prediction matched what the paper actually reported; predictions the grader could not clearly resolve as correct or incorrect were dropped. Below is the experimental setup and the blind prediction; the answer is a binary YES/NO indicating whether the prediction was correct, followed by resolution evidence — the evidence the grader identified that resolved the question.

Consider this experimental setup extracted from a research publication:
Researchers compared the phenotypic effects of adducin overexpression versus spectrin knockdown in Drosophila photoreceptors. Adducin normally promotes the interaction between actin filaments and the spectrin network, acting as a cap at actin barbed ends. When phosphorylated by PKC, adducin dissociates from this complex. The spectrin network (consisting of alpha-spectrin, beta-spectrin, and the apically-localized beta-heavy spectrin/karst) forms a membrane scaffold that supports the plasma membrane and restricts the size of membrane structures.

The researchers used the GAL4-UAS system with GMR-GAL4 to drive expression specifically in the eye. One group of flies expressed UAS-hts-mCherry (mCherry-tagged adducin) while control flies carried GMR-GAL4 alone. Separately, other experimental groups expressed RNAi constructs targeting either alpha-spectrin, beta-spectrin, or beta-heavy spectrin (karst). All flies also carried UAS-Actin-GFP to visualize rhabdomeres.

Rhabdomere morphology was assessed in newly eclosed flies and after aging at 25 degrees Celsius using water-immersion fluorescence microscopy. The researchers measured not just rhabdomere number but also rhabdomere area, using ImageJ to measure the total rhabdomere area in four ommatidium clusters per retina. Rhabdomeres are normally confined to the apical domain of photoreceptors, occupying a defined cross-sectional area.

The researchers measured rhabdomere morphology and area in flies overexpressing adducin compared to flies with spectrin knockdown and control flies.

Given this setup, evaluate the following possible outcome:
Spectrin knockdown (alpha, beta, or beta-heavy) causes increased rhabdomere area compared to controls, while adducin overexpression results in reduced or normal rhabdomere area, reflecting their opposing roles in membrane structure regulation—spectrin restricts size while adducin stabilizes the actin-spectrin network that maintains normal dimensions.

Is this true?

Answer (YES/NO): NO